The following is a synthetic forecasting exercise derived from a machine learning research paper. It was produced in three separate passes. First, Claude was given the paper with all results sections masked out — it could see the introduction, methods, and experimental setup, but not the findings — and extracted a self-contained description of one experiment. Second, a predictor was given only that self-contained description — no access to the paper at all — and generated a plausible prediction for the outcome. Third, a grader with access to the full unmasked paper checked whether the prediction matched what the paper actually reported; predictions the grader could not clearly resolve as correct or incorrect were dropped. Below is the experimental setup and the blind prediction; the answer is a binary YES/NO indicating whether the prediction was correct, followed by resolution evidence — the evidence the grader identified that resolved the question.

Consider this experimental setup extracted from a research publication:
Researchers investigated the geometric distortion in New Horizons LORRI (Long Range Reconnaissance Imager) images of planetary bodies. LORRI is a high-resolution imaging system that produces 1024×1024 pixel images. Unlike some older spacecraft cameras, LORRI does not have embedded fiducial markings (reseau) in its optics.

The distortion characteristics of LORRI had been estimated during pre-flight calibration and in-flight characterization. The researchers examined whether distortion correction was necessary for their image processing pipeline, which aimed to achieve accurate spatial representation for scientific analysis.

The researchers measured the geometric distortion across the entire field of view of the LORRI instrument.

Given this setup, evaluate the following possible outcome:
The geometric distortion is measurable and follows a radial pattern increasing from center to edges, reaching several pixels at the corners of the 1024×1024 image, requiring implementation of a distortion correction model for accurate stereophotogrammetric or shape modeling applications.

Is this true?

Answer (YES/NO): NO